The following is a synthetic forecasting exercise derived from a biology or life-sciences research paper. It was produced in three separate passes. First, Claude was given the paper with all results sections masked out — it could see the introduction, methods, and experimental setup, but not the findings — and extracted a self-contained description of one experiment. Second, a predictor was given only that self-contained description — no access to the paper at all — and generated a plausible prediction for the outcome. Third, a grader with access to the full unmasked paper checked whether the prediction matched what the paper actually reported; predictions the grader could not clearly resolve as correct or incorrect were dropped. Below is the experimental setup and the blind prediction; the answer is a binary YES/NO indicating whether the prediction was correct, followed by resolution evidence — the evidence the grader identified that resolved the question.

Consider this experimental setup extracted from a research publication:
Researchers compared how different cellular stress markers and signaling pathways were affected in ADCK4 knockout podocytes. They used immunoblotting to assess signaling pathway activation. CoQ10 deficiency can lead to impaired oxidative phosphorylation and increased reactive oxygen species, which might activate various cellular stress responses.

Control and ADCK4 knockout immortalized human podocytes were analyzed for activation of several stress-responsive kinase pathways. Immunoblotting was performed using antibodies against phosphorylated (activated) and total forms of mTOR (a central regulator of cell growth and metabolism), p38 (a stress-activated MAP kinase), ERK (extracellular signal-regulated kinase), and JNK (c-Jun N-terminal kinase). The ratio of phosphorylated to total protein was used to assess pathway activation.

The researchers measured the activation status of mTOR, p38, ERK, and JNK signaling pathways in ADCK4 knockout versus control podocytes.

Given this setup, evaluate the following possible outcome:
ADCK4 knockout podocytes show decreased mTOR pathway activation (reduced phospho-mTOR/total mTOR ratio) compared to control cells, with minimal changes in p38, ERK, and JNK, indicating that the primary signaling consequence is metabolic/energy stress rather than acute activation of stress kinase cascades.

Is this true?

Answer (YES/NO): NO